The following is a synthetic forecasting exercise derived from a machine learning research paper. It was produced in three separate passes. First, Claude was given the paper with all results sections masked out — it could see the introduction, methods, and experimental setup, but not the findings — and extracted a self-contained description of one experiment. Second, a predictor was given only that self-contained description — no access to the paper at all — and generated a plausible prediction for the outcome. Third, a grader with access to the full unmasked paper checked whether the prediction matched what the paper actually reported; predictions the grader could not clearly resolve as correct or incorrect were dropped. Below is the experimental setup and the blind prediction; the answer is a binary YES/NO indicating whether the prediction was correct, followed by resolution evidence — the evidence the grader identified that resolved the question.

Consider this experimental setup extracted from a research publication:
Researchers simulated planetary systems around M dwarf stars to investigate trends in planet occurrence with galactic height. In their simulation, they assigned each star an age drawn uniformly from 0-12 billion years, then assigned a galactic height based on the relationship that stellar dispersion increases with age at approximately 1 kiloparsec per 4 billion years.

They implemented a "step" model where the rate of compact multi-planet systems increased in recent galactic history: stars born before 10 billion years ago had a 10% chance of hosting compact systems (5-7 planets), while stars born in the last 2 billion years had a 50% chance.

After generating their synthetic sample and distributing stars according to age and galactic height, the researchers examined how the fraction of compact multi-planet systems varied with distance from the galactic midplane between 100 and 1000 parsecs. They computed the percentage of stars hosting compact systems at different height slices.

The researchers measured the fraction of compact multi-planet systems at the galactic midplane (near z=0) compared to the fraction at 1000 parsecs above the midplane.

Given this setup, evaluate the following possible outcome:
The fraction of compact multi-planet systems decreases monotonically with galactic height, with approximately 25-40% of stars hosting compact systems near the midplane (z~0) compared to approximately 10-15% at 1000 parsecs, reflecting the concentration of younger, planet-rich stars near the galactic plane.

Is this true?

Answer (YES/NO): NO